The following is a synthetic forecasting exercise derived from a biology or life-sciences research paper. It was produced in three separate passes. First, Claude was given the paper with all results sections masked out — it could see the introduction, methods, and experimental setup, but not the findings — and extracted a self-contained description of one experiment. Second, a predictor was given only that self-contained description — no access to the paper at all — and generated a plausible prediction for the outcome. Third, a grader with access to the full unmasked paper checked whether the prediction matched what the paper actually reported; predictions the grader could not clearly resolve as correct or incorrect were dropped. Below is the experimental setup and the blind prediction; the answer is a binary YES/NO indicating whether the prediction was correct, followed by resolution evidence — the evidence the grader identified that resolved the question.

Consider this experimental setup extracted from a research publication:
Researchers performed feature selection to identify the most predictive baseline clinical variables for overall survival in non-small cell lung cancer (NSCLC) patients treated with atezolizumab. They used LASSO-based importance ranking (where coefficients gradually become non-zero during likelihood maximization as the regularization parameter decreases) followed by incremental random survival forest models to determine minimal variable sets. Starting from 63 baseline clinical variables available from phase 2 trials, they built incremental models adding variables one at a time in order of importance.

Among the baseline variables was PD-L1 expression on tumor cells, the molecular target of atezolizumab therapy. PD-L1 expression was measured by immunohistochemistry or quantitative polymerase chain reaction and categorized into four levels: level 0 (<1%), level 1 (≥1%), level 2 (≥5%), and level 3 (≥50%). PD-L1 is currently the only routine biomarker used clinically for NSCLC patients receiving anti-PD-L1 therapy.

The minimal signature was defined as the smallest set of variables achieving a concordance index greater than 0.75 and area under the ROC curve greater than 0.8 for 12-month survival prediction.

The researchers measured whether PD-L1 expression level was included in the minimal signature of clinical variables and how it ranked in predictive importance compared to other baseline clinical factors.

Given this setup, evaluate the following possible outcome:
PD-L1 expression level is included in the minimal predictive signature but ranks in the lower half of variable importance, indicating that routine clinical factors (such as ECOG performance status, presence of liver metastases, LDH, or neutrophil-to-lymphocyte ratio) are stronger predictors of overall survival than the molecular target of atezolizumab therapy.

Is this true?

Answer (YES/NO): YES